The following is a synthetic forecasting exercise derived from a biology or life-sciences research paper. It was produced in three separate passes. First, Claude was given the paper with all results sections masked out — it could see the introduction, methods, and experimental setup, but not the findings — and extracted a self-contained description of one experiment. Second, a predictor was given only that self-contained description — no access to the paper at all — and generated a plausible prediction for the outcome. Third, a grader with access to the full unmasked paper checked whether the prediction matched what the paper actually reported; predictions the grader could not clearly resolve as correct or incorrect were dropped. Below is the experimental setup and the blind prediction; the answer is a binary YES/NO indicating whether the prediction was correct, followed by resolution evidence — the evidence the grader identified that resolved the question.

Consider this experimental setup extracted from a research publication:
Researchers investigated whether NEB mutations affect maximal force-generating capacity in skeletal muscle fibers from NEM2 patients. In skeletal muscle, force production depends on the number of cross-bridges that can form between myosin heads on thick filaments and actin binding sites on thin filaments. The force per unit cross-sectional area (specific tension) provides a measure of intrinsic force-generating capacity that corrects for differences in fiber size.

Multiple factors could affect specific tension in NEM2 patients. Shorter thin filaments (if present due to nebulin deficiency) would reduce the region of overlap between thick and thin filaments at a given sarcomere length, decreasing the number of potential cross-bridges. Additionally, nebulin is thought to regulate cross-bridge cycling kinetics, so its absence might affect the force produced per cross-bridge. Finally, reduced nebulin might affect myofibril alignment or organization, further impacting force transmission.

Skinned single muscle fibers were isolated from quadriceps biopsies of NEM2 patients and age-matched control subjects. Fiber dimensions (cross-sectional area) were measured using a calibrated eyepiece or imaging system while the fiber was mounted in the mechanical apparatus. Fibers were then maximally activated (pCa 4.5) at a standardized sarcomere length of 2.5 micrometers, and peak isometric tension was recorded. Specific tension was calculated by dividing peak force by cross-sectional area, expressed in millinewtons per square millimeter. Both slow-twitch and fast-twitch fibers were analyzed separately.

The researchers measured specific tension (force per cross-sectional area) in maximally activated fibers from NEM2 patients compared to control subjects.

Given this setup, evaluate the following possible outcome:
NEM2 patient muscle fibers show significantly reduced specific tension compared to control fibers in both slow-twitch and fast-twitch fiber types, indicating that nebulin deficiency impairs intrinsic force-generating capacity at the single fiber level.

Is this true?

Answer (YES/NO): NO